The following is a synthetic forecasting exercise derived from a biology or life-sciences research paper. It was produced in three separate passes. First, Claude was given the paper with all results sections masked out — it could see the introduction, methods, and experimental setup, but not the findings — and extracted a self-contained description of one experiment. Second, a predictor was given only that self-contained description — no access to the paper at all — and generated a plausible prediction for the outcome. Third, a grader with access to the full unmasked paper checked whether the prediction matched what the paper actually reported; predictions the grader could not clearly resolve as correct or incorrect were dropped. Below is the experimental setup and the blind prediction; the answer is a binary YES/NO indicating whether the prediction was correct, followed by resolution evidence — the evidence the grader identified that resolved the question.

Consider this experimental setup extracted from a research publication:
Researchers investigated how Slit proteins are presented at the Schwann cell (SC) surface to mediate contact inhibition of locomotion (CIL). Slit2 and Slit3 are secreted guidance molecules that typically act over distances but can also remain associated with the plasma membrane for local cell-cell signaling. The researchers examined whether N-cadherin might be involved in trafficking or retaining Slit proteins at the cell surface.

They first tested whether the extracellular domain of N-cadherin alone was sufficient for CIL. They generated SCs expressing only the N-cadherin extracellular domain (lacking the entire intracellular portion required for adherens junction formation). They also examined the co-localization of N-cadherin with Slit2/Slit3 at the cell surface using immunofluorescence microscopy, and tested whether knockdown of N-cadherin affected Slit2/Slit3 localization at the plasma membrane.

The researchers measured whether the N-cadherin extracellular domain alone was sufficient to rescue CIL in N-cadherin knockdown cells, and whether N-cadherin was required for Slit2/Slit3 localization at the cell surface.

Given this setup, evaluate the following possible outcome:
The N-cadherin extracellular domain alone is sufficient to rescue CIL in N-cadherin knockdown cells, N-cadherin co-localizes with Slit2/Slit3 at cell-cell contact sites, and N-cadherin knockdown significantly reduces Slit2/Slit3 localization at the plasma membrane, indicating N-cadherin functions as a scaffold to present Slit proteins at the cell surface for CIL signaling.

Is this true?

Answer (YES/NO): NO